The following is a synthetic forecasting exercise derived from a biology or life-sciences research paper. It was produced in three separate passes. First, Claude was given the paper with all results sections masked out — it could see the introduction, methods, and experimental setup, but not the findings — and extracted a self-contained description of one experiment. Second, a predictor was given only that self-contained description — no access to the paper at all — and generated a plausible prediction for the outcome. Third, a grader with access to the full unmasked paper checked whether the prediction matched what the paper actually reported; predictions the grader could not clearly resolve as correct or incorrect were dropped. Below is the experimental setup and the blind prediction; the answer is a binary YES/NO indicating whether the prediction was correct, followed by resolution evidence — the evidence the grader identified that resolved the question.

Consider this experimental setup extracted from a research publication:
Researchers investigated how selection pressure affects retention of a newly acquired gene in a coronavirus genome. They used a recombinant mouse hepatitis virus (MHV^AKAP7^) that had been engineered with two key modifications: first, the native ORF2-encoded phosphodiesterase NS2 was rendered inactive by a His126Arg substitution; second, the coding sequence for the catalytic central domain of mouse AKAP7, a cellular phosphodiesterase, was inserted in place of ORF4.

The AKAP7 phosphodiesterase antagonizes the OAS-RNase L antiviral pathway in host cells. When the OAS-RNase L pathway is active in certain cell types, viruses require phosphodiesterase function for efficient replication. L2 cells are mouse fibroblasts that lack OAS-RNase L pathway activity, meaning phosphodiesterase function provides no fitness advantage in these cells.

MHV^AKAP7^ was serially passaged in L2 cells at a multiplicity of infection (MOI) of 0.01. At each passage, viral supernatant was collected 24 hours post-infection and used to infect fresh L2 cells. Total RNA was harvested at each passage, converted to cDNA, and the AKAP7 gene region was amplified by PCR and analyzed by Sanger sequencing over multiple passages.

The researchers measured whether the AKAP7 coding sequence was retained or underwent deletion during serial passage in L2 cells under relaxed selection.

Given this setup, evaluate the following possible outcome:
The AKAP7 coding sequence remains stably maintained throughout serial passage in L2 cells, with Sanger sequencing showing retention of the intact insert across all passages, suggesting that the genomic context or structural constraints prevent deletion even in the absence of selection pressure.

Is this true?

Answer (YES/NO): NO